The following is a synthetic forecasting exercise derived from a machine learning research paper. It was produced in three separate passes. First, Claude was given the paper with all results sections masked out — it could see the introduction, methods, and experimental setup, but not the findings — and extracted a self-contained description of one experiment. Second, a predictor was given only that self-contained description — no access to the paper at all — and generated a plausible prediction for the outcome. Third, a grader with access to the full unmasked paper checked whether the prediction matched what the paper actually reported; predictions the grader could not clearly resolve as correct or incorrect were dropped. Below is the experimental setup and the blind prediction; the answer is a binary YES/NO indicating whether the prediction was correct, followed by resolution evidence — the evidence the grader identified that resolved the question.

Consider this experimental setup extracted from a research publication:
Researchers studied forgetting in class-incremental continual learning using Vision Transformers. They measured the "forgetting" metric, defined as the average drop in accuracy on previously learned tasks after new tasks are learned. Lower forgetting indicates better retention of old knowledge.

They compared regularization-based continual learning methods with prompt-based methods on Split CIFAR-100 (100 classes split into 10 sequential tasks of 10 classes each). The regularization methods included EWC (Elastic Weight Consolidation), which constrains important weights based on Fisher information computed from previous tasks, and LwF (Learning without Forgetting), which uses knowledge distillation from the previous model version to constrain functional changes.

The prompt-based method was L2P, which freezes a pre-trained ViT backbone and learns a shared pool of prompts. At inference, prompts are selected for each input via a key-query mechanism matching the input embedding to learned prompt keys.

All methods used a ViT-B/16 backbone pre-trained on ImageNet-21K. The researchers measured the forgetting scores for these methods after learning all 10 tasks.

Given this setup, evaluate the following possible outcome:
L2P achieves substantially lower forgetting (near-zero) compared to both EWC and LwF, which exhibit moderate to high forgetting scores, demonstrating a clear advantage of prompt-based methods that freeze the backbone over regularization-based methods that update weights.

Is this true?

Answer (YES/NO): NO